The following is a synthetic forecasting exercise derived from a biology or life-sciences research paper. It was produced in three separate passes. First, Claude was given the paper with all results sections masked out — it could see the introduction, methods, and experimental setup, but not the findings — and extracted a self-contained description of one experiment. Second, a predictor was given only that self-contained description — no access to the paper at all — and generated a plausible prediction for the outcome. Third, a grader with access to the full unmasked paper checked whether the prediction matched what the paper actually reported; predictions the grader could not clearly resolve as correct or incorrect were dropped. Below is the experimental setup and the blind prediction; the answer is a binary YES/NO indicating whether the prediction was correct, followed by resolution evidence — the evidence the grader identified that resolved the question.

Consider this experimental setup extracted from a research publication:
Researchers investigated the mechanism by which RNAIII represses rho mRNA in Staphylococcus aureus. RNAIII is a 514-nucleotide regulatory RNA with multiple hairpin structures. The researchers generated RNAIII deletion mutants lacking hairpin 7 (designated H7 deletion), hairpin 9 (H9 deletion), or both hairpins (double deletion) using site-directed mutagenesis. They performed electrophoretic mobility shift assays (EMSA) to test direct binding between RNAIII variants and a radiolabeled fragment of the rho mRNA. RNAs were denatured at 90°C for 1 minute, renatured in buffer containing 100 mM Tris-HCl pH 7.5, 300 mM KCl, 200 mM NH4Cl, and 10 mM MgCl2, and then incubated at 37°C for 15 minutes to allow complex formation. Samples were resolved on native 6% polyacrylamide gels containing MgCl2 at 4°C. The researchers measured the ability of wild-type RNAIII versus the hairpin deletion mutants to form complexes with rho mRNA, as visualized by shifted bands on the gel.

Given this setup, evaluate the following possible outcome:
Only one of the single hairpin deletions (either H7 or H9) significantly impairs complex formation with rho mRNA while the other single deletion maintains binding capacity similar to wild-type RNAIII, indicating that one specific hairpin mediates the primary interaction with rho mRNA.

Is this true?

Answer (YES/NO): NO